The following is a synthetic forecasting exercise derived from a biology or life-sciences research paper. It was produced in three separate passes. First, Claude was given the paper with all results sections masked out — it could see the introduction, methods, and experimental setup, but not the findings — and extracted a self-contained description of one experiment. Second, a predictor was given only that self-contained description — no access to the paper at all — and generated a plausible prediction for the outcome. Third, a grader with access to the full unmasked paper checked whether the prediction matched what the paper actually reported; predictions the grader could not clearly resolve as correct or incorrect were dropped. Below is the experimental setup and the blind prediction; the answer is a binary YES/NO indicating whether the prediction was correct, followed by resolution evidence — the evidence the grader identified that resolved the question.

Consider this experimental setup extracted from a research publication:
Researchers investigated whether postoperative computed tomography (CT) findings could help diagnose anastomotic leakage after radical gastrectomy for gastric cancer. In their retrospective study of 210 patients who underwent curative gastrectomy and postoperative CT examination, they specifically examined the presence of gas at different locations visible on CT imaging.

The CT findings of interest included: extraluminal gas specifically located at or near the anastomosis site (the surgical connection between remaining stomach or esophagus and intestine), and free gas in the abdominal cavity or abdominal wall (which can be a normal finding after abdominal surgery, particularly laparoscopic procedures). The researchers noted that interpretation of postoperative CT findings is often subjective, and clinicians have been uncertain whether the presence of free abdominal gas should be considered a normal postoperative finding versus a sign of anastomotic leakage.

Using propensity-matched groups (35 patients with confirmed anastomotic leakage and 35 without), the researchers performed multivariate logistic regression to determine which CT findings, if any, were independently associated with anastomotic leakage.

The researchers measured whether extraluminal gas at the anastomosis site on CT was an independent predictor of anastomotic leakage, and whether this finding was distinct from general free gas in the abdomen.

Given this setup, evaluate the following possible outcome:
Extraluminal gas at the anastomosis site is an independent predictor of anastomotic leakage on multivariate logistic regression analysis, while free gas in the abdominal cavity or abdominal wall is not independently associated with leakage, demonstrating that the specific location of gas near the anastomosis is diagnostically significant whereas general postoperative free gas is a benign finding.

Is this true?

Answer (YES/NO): YES